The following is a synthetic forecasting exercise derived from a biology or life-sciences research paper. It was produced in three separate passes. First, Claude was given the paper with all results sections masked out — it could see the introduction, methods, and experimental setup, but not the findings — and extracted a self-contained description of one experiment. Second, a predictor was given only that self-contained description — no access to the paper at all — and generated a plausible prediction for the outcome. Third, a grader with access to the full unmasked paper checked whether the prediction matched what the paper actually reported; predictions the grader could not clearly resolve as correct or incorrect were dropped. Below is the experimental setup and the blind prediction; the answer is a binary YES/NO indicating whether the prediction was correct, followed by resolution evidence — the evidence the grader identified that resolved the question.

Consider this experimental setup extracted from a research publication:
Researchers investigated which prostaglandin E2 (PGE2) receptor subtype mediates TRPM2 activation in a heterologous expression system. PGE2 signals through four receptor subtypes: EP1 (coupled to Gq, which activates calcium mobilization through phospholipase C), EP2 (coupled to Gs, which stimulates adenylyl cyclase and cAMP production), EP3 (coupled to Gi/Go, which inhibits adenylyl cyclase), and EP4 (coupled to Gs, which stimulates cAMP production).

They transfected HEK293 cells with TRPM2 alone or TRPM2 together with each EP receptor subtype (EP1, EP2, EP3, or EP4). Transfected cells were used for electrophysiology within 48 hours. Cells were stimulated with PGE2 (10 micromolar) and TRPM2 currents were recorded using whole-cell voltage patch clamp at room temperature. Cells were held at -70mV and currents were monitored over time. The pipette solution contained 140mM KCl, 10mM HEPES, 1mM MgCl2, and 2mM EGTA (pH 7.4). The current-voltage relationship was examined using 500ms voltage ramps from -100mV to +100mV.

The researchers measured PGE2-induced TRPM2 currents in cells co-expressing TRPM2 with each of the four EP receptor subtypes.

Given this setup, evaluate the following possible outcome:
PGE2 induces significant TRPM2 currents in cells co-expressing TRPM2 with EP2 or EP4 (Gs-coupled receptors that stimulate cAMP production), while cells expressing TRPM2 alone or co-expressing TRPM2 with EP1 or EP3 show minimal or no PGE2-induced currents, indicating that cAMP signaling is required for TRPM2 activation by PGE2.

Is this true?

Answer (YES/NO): NO